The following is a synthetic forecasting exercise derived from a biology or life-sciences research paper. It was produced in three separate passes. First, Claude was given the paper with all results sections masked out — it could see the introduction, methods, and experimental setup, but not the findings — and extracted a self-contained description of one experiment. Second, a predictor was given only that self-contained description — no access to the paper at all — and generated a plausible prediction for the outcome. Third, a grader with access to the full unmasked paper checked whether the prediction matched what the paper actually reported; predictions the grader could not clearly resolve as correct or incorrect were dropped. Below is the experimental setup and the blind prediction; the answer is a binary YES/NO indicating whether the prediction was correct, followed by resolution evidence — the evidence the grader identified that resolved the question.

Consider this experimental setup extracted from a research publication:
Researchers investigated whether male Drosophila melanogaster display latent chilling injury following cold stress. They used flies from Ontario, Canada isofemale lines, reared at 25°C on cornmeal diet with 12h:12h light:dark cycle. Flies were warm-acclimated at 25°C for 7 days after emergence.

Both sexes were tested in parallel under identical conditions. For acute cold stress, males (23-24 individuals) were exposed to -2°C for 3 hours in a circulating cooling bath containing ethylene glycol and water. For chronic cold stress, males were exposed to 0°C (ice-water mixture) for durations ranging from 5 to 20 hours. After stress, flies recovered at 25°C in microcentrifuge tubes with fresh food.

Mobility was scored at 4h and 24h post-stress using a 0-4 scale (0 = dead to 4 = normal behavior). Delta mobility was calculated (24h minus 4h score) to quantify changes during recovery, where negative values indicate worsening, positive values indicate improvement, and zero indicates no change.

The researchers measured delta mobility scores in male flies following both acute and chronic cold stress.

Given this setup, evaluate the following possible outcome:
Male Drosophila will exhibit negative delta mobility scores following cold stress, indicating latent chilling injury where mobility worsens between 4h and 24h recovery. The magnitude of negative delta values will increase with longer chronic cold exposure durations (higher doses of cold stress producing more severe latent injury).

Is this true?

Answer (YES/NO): NO